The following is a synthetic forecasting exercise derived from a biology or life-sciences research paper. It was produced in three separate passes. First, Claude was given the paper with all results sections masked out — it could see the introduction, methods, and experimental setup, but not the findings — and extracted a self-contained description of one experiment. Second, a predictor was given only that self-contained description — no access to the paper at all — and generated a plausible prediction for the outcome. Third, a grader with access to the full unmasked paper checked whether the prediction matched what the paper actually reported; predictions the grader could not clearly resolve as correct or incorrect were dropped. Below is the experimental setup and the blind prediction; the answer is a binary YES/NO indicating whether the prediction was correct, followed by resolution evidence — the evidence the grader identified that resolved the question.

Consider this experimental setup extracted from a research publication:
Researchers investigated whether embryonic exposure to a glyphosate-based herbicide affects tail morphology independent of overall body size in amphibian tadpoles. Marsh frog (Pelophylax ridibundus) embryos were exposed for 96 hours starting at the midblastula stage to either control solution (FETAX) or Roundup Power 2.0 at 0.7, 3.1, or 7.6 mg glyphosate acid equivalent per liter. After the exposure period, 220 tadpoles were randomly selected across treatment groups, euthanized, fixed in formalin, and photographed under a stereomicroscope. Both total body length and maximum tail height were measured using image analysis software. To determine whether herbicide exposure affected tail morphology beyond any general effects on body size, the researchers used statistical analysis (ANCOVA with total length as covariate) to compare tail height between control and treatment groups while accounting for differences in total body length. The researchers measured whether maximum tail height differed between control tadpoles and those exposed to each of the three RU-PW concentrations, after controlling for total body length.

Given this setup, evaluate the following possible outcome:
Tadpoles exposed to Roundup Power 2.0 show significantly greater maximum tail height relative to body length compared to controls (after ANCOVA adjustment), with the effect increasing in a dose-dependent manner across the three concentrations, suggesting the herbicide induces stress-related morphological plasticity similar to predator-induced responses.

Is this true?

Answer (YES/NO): NO